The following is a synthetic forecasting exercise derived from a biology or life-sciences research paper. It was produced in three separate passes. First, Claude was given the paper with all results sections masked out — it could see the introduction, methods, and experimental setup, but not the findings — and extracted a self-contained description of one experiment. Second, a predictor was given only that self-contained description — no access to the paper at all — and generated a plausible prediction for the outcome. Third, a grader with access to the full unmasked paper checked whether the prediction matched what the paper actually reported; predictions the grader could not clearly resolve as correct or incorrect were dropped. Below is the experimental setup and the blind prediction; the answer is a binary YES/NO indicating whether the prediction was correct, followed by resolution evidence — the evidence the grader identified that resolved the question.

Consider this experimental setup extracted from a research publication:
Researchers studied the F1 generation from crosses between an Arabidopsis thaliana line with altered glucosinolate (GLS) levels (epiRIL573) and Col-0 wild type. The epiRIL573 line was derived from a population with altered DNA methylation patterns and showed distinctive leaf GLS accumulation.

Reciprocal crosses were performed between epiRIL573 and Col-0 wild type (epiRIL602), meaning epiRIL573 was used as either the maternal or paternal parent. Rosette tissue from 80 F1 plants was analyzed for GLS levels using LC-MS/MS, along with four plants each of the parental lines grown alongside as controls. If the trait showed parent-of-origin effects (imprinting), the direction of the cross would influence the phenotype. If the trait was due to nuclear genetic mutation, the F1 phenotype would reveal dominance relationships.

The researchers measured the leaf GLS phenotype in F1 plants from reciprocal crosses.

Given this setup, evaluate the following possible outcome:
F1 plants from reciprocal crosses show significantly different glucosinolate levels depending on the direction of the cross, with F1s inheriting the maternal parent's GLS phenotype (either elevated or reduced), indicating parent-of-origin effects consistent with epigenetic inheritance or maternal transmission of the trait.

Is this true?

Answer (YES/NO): NO